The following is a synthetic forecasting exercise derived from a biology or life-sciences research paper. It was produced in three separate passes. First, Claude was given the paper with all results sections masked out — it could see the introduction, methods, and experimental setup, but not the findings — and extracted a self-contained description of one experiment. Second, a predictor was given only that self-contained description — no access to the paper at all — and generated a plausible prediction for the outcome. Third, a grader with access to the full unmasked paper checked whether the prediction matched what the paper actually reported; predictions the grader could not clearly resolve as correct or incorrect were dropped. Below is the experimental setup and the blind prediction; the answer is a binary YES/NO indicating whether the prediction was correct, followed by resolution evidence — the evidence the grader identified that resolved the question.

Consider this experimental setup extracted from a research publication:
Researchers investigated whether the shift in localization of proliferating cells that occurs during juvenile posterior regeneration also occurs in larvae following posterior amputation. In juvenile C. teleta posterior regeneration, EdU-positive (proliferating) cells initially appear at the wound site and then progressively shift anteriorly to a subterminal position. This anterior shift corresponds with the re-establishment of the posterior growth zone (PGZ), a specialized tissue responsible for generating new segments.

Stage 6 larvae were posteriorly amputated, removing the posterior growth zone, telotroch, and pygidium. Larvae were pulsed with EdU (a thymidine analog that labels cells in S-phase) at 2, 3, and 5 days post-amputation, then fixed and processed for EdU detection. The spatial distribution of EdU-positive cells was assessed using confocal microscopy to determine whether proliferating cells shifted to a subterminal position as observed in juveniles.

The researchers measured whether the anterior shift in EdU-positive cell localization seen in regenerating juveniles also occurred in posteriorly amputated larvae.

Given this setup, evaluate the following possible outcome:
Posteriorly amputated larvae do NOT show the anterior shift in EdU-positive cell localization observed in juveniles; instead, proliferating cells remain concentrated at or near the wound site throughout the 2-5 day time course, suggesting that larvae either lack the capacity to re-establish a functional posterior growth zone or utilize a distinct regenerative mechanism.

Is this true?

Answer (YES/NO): YES